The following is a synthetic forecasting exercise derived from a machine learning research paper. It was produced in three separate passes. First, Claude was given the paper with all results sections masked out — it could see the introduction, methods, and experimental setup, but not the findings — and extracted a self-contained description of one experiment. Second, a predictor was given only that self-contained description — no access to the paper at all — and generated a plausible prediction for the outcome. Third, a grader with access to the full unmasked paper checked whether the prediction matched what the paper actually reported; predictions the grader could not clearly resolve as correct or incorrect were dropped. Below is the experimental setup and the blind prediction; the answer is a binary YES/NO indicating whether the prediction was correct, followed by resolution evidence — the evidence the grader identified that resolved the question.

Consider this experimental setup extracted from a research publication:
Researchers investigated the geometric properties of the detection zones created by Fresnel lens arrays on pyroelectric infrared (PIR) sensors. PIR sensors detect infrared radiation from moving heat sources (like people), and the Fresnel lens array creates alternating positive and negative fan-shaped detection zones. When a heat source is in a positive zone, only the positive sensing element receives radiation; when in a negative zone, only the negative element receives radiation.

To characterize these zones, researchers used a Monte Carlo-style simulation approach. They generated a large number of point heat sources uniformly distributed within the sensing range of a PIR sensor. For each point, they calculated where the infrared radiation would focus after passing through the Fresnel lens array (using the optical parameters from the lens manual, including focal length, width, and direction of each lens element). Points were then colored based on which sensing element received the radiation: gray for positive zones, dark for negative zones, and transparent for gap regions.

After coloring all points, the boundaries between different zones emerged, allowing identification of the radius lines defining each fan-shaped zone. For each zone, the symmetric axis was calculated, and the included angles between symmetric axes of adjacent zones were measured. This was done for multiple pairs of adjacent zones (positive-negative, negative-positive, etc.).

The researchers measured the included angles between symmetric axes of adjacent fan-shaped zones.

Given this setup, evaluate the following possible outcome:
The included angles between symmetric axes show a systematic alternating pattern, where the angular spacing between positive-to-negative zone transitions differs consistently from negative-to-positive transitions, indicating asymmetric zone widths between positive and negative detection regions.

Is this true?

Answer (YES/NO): YES